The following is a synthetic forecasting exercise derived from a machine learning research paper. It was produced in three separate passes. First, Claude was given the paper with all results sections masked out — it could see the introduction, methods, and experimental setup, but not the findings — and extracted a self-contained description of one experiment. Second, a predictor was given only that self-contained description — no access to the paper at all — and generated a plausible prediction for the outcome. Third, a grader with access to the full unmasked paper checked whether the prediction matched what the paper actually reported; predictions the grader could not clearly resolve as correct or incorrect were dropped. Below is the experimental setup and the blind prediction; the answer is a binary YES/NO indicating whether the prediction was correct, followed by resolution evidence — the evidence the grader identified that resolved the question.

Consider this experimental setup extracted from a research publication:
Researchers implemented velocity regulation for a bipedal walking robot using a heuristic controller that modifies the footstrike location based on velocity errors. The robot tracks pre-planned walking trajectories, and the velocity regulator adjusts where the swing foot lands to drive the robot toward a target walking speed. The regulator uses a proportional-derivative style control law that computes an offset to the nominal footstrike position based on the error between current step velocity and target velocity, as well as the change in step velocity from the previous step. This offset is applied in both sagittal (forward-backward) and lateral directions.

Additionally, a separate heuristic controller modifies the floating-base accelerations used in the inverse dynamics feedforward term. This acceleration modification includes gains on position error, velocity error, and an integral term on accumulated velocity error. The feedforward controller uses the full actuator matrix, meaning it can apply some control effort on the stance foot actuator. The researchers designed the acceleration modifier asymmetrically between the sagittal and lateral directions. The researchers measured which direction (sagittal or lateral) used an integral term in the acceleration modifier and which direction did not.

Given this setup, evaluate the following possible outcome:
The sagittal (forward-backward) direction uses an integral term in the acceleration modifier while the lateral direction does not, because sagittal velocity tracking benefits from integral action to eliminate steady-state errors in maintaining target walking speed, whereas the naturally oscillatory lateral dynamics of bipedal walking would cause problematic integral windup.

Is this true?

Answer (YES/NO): NO